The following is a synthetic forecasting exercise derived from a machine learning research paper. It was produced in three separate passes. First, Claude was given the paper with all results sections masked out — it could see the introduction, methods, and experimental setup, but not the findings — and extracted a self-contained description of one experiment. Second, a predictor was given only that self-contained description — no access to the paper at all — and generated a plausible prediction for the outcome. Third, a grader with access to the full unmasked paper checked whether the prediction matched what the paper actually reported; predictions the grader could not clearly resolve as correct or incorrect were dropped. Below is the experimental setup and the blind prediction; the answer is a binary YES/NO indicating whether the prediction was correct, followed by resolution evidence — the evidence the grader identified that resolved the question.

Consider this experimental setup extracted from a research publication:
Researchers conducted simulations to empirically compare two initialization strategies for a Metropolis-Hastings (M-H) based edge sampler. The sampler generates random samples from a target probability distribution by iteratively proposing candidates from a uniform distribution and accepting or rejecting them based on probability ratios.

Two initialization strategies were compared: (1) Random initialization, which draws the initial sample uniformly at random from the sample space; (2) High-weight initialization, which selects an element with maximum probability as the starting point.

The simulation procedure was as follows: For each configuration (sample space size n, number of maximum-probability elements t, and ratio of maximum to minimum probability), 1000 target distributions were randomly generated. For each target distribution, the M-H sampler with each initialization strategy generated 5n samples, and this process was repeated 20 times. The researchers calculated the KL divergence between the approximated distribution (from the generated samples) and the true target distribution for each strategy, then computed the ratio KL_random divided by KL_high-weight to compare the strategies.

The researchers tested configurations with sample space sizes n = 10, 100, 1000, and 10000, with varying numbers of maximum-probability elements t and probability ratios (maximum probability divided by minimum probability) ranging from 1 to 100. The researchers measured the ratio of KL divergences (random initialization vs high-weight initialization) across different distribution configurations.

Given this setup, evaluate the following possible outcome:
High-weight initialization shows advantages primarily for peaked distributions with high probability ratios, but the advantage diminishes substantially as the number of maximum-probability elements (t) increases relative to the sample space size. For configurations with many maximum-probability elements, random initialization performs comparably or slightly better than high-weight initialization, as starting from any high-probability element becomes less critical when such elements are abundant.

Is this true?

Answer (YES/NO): NO